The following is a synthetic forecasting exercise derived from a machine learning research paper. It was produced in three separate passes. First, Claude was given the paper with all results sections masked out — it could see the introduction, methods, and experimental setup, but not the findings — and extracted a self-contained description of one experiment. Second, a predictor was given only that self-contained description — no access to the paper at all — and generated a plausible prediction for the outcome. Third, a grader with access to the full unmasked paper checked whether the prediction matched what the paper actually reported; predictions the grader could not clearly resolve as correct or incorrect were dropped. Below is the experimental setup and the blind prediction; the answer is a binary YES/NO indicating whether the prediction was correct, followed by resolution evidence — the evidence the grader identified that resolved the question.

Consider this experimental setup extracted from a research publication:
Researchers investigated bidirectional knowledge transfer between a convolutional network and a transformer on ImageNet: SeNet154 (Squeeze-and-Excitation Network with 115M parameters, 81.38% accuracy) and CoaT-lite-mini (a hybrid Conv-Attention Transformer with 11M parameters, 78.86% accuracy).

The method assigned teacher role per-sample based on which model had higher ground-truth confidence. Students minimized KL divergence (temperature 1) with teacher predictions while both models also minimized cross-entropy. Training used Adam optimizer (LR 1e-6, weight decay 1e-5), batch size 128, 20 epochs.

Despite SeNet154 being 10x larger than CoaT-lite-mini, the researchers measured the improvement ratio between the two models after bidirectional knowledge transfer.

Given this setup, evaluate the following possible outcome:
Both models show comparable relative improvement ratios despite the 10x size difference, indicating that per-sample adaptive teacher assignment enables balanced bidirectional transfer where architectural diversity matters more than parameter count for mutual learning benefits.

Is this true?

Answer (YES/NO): YES